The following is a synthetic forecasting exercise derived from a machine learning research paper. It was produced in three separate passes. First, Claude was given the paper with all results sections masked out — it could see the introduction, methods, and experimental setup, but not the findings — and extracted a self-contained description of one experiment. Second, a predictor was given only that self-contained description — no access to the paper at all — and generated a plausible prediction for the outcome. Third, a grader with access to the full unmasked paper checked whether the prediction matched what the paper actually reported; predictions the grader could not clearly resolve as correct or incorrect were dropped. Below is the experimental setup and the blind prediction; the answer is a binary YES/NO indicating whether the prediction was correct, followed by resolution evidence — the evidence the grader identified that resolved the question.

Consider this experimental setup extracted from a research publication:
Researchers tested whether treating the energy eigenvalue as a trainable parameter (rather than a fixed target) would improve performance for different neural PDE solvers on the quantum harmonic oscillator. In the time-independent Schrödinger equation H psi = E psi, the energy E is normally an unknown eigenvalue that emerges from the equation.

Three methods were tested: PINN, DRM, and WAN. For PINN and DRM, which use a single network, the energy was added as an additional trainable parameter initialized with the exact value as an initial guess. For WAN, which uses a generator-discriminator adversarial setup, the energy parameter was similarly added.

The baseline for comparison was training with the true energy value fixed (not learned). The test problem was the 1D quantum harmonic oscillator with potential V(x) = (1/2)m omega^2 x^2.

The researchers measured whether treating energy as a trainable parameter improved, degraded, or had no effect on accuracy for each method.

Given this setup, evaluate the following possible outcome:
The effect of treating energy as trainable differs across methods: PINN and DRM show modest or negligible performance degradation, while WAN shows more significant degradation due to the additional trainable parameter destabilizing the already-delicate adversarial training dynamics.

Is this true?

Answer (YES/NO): NO